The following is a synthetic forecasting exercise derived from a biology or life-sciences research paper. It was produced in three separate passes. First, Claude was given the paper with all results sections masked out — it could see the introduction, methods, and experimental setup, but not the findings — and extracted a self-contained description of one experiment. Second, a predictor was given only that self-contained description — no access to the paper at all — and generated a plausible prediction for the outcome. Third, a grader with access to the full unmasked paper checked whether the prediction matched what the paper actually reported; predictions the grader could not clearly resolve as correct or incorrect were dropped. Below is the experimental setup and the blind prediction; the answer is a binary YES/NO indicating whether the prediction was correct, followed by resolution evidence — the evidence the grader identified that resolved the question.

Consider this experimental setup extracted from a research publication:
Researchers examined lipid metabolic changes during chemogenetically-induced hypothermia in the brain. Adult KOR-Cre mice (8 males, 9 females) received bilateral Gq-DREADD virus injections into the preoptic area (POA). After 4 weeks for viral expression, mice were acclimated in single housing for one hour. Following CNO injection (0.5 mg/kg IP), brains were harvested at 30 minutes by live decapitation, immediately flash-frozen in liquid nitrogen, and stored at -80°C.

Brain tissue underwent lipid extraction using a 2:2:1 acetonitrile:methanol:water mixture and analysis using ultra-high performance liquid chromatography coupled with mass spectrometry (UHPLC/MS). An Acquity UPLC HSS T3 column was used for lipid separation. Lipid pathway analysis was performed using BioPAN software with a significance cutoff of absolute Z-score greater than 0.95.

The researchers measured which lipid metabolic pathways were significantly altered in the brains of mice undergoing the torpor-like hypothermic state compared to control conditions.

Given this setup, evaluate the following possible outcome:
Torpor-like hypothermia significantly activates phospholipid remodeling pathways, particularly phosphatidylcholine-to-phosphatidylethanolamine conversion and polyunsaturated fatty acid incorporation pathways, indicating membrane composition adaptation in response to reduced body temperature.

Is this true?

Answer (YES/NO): NO